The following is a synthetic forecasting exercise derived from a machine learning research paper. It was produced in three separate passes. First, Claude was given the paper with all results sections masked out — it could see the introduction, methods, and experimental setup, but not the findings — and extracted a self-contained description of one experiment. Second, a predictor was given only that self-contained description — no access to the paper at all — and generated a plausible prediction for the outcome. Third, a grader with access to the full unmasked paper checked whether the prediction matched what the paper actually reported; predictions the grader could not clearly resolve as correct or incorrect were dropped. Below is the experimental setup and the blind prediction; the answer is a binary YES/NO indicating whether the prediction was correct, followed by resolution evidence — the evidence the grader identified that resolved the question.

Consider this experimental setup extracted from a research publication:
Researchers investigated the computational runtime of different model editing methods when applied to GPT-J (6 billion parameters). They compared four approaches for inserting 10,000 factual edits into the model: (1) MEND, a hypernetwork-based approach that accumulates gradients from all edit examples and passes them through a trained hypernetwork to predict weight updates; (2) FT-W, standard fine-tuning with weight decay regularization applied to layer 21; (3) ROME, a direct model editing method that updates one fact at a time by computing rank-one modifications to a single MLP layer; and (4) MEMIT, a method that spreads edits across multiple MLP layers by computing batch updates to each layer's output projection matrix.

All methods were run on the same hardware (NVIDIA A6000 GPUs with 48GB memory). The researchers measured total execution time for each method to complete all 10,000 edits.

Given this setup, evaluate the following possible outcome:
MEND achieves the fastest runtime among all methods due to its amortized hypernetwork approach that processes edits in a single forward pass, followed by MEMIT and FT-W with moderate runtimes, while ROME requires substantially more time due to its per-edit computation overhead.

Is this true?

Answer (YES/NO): NO